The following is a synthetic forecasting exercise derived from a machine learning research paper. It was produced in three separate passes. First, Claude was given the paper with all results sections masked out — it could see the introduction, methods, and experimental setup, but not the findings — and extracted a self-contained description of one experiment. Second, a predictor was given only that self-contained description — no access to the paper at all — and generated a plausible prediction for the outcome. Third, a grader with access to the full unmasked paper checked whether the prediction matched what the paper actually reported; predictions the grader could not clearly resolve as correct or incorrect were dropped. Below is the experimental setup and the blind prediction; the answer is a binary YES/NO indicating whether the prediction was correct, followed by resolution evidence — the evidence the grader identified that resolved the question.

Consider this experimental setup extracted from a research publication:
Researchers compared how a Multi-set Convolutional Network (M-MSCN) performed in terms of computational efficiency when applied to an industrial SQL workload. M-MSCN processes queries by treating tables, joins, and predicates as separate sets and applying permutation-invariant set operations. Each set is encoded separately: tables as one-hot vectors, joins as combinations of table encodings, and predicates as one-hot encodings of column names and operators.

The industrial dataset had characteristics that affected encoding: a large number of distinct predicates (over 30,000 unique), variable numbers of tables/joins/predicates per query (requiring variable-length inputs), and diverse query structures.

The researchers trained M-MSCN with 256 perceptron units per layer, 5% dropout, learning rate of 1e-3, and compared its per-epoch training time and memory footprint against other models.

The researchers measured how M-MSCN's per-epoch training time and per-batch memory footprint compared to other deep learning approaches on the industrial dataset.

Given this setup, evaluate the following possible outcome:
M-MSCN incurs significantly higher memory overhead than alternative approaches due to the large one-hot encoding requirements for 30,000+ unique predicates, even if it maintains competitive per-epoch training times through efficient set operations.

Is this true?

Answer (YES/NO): NO